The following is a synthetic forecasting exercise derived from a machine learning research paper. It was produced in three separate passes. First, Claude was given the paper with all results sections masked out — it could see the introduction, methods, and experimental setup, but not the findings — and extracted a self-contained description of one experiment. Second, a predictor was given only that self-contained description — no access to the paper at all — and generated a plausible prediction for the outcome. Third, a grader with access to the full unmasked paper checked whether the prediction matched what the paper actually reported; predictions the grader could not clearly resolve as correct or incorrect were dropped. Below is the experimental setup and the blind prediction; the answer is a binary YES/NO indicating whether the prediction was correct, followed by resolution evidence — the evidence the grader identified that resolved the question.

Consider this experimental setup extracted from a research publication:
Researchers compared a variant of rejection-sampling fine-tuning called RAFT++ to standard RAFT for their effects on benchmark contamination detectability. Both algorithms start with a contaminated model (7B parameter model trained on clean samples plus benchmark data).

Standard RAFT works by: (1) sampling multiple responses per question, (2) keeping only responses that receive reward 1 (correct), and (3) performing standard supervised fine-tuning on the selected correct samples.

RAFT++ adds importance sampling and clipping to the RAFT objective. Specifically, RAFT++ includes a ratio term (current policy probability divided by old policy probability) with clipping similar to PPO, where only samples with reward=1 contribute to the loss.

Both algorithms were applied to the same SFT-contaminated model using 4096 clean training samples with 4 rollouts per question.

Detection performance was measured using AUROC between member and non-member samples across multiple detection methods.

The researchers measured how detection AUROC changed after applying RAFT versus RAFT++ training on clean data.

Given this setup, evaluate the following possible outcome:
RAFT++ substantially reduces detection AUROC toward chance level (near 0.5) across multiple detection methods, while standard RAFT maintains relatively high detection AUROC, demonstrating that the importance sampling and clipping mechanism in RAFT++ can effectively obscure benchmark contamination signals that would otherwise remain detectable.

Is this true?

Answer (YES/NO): YES